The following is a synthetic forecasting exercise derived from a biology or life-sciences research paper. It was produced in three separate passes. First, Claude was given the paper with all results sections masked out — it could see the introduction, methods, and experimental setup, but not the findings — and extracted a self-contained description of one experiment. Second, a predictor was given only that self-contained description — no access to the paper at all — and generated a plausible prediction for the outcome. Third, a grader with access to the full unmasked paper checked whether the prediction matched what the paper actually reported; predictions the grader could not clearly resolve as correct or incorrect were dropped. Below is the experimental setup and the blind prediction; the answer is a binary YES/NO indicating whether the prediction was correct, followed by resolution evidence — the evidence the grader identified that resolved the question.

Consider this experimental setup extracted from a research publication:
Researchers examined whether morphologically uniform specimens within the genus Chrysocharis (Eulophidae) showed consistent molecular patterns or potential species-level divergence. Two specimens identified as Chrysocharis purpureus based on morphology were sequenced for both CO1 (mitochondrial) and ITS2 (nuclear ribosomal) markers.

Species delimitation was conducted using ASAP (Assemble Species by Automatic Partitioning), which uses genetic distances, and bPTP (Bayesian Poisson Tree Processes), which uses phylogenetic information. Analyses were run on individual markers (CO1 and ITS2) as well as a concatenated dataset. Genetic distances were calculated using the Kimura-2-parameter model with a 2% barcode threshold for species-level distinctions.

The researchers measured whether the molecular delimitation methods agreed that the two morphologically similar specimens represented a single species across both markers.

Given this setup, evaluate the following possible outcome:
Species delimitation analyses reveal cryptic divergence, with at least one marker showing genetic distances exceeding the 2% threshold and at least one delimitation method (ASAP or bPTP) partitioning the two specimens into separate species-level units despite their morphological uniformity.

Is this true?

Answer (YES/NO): YES